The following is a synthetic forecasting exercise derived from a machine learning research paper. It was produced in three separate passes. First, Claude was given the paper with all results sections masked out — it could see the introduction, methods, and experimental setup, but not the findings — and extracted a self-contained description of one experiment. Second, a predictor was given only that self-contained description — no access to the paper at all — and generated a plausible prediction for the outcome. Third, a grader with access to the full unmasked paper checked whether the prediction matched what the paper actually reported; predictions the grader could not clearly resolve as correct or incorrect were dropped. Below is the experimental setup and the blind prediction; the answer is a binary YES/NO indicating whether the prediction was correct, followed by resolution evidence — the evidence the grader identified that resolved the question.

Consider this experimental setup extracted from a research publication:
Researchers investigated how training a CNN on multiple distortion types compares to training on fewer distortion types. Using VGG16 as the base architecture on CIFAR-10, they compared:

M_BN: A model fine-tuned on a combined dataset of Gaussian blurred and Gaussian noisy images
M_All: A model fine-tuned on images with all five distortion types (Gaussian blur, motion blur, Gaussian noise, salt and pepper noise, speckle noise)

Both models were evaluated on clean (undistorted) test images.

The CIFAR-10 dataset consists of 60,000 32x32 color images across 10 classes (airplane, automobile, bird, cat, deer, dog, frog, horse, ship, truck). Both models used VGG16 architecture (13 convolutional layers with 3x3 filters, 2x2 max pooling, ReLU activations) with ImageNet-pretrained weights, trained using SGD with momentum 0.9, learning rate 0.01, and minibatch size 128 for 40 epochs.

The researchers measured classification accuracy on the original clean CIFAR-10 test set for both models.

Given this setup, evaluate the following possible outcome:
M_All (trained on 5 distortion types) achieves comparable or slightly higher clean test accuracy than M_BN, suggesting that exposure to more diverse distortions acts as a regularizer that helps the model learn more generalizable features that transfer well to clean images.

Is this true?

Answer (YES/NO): NO